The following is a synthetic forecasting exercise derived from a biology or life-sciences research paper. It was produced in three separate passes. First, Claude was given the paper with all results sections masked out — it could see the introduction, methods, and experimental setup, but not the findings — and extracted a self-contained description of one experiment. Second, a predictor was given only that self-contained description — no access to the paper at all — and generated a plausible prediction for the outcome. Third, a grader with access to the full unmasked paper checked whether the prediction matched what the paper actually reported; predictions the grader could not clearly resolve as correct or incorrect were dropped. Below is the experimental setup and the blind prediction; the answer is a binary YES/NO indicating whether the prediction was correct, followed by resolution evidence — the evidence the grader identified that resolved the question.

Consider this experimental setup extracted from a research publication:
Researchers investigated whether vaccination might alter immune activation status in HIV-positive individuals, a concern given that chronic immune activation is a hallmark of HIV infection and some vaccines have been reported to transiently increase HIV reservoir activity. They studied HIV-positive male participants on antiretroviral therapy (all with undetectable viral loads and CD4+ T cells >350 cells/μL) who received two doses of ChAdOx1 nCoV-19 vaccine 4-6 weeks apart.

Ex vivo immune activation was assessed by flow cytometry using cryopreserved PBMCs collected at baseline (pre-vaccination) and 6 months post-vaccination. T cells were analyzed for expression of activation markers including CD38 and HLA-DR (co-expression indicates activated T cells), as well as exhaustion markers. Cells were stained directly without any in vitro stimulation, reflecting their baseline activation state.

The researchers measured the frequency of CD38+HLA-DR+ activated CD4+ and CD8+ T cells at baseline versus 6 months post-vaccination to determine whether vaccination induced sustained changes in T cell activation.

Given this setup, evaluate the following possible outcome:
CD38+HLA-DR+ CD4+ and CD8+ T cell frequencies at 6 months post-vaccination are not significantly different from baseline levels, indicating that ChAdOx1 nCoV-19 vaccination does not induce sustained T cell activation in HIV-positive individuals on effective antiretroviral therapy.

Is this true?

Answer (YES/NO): YES